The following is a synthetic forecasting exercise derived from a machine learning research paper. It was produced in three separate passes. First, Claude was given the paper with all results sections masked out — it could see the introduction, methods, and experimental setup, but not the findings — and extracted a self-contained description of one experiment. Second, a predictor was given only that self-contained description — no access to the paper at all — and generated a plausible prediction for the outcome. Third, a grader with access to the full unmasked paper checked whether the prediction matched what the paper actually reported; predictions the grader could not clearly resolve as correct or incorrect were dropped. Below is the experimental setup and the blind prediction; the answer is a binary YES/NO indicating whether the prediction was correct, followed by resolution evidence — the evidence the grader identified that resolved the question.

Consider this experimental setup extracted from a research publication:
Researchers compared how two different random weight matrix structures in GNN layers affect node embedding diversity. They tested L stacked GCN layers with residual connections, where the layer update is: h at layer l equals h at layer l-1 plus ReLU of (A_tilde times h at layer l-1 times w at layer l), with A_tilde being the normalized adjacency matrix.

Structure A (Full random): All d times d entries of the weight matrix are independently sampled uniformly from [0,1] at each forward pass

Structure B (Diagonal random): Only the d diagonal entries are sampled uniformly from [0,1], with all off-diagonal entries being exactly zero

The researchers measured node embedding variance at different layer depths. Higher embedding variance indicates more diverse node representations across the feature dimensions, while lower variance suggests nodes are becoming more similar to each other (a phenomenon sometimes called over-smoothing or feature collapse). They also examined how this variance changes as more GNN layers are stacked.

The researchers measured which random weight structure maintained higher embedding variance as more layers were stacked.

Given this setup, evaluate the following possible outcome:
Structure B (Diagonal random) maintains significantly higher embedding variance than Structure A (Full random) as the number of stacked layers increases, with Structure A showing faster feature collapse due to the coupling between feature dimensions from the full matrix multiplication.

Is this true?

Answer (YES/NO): YES